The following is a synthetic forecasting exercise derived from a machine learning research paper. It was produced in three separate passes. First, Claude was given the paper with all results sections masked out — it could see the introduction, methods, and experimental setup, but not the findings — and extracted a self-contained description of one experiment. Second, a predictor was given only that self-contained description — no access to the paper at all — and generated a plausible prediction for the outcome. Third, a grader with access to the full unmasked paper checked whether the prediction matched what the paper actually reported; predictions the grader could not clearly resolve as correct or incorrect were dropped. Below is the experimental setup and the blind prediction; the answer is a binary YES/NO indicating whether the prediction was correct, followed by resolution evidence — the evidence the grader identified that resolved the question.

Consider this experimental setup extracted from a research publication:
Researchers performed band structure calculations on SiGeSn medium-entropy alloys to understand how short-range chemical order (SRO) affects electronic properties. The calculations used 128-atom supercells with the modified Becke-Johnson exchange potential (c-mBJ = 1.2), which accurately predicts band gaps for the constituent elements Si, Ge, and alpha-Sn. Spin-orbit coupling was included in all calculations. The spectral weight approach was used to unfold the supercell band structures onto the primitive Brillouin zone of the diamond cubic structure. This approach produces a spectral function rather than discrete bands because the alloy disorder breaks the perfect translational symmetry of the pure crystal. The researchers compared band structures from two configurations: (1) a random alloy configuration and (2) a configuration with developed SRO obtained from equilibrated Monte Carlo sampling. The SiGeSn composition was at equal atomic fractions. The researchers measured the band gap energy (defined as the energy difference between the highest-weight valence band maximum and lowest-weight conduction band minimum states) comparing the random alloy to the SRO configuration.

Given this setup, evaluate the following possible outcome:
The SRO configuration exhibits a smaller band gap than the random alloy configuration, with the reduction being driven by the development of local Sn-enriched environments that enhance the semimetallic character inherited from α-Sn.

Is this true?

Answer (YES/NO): NO